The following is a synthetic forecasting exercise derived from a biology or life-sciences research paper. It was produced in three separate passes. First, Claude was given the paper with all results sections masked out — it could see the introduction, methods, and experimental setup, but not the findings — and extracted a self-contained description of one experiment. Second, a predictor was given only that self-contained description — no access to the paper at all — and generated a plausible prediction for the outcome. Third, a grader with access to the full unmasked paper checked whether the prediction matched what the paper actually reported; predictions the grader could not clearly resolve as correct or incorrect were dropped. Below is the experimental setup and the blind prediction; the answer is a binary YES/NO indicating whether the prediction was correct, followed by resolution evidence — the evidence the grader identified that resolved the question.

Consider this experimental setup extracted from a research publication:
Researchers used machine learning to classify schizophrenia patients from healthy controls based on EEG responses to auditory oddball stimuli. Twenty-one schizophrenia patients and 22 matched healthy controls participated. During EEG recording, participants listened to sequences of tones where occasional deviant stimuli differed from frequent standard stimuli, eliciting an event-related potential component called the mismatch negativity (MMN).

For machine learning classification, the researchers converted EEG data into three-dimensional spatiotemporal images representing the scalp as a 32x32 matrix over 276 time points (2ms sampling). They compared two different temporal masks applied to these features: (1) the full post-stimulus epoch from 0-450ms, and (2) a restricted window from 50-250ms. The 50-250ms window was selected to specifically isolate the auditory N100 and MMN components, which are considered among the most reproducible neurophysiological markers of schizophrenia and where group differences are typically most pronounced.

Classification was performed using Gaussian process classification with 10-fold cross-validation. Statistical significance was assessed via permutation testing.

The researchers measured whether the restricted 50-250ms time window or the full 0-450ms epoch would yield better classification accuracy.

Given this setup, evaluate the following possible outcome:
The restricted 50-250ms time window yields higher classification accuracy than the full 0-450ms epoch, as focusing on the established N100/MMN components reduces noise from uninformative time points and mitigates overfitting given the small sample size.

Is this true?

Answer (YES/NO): NO